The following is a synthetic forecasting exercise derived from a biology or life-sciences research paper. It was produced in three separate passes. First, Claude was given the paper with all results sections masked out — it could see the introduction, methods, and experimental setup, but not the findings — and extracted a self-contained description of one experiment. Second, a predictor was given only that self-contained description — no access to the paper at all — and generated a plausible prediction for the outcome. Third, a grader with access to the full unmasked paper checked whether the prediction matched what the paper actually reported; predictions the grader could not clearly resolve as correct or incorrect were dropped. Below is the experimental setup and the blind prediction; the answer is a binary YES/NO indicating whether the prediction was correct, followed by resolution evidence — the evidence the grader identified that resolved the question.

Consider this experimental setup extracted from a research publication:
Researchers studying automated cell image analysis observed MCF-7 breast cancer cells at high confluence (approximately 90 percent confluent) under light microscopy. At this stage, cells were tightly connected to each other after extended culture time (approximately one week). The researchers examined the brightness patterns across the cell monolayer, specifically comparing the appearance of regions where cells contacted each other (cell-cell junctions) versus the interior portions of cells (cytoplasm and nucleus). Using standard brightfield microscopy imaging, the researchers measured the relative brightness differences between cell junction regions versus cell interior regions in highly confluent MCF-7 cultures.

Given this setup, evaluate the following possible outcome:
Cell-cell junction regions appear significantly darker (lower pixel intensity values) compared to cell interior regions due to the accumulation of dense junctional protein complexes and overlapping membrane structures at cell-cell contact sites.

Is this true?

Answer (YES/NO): NO